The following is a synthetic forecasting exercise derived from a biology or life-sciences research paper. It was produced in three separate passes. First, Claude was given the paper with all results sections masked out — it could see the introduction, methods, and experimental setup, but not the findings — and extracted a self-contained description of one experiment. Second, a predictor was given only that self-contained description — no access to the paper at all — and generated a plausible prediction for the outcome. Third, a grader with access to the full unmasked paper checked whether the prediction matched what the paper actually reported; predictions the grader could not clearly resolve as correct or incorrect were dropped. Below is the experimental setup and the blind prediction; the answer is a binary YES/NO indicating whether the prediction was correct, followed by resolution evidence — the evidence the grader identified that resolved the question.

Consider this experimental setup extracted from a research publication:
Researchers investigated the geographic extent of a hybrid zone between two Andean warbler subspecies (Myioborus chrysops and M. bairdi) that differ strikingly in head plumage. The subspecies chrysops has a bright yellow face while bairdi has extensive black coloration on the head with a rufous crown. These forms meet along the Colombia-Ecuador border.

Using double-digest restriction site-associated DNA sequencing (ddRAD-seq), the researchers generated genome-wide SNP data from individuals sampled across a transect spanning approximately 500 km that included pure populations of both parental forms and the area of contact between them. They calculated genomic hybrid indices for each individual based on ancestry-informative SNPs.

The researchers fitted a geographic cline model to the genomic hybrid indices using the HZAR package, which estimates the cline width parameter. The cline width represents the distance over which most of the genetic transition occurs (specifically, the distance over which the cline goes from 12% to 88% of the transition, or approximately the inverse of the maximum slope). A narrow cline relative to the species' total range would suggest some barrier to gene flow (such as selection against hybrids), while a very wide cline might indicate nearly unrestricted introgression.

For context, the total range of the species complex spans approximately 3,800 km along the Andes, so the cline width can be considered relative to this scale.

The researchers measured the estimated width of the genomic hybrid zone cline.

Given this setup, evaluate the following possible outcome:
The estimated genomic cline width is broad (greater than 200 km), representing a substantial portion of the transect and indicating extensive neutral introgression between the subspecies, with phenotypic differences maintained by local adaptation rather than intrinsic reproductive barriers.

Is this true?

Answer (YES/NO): NO